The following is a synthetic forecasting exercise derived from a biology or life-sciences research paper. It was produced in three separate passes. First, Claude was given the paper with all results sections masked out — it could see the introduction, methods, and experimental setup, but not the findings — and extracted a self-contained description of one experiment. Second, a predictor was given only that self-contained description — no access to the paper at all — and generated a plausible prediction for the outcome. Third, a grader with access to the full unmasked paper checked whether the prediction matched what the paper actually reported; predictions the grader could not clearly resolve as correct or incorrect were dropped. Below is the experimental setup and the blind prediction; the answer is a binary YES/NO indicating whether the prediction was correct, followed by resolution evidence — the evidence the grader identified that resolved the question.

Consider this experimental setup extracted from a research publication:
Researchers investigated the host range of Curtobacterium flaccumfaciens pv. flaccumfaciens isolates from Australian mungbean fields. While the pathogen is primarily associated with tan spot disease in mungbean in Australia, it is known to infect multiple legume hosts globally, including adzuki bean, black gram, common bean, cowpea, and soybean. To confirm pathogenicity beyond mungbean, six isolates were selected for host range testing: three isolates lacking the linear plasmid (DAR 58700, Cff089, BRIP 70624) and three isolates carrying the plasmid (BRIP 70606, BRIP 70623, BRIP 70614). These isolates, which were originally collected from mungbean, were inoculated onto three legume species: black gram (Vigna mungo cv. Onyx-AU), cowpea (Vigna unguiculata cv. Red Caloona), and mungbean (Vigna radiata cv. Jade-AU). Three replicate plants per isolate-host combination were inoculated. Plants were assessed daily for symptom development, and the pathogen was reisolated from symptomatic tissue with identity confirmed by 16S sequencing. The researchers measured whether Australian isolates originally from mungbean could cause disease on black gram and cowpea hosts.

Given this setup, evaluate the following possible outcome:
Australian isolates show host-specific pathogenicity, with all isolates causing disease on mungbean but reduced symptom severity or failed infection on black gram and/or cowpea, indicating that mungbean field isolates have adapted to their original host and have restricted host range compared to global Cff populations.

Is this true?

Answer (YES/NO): NO